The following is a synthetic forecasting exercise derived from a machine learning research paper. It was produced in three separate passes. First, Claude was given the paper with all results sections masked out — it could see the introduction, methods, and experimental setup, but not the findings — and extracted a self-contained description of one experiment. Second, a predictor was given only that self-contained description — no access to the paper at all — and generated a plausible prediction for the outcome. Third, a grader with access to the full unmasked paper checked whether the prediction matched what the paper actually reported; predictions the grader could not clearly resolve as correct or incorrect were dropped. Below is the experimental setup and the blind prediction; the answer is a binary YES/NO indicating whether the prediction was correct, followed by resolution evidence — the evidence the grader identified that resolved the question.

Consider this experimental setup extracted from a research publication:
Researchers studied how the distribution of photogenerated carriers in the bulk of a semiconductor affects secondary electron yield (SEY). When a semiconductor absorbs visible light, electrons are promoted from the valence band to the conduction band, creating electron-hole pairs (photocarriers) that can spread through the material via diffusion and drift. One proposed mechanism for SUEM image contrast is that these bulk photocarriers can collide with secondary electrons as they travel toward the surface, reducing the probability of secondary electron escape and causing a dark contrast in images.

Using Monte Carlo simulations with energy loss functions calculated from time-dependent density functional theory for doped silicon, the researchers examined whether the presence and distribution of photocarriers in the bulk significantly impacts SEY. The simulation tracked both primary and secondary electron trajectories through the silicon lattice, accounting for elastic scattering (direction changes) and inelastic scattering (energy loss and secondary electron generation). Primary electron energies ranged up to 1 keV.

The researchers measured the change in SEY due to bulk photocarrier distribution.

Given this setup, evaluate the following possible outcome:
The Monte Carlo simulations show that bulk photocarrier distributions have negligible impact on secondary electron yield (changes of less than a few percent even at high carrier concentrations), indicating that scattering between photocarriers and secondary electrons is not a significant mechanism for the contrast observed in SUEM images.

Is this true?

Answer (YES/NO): YES